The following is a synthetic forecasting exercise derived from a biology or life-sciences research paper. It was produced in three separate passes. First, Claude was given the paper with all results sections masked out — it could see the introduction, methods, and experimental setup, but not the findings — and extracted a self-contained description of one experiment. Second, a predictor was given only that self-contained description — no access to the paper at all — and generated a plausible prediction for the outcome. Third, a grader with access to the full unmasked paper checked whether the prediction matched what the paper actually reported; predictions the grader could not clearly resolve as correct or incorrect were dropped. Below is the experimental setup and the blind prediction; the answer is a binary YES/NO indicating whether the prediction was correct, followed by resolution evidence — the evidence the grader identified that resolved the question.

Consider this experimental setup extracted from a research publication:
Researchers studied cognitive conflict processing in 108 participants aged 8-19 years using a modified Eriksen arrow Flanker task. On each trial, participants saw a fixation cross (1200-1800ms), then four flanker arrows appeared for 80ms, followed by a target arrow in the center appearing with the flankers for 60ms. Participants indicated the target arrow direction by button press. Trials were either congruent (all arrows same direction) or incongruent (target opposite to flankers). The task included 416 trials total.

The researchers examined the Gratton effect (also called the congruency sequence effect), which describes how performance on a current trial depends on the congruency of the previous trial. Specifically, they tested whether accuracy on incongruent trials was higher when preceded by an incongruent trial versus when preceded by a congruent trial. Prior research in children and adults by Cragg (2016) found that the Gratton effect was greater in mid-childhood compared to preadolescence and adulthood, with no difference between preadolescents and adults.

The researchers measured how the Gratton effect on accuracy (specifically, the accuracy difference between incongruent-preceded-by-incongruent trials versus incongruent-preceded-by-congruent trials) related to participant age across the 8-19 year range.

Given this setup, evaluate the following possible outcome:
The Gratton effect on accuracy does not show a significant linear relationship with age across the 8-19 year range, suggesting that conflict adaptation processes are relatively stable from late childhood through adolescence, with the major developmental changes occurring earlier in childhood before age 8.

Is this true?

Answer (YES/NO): NO